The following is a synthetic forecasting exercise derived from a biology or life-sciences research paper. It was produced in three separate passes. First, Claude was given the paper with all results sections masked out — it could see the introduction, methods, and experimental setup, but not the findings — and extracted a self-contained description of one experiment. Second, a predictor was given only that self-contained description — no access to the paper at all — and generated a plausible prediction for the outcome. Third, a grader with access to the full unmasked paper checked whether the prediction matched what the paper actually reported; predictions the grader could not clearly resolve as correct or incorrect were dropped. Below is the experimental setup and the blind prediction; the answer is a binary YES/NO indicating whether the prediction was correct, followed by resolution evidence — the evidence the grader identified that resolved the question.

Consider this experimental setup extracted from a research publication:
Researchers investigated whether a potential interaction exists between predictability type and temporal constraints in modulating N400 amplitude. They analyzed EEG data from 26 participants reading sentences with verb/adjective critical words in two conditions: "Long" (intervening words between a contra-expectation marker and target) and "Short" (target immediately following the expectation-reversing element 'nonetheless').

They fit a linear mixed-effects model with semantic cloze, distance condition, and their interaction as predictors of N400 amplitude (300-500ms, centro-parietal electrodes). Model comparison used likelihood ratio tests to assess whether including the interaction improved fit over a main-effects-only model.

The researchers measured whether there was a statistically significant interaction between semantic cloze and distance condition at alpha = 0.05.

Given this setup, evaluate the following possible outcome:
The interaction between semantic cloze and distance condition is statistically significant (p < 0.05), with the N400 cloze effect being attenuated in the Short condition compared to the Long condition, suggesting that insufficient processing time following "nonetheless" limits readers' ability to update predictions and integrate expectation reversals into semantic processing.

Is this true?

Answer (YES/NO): NO